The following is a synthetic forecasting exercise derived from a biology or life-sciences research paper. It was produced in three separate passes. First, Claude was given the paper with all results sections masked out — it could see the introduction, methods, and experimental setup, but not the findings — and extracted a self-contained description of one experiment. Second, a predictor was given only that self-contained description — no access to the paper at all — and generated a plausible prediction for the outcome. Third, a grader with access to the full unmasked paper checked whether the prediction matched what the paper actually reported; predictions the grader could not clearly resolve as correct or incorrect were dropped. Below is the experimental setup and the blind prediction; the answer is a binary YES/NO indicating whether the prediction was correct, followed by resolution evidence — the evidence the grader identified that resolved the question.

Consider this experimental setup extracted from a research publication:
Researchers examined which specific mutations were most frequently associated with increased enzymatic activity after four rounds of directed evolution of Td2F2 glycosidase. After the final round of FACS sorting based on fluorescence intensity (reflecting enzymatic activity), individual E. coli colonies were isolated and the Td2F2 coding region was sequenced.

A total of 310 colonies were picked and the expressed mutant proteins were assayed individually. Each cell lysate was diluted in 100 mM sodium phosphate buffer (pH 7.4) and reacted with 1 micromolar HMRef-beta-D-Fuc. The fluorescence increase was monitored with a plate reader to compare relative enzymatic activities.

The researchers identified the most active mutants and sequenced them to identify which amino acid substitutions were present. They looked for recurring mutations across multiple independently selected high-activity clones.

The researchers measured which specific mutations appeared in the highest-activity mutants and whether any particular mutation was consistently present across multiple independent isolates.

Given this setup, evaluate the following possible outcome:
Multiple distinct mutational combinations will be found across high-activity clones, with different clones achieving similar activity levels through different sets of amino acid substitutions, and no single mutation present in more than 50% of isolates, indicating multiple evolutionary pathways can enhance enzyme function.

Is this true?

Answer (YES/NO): NO